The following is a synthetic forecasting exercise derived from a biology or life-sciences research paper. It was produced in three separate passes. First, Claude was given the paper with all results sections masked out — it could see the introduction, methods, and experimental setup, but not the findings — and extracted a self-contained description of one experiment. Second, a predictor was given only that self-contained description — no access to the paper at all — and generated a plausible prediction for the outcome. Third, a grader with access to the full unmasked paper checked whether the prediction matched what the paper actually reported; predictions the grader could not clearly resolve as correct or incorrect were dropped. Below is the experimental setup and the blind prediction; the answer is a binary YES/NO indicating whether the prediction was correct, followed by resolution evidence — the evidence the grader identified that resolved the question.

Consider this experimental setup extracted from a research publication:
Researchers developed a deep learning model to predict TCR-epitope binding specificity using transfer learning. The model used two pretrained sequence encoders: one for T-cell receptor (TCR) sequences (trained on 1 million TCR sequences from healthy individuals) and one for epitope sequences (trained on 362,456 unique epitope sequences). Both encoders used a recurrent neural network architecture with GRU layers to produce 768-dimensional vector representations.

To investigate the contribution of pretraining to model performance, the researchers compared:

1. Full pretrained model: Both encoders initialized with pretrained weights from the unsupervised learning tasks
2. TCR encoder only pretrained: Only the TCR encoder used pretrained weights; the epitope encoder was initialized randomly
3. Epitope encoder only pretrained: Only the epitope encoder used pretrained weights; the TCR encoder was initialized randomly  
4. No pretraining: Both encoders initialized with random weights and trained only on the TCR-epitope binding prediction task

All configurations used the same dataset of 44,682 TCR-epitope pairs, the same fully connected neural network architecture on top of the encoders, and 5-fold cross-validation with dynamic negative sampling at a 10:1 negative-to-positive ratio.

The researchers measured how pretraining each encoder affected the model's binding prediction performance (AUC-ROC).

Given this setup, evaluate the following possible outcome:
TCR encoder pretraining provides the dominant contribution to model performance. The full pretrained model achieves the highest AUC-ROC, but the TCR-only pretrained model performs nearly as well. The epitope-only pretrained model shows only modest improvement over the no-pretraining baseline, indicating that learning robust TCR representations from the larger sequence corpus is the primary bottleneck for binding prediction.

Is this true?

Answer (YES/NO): YES